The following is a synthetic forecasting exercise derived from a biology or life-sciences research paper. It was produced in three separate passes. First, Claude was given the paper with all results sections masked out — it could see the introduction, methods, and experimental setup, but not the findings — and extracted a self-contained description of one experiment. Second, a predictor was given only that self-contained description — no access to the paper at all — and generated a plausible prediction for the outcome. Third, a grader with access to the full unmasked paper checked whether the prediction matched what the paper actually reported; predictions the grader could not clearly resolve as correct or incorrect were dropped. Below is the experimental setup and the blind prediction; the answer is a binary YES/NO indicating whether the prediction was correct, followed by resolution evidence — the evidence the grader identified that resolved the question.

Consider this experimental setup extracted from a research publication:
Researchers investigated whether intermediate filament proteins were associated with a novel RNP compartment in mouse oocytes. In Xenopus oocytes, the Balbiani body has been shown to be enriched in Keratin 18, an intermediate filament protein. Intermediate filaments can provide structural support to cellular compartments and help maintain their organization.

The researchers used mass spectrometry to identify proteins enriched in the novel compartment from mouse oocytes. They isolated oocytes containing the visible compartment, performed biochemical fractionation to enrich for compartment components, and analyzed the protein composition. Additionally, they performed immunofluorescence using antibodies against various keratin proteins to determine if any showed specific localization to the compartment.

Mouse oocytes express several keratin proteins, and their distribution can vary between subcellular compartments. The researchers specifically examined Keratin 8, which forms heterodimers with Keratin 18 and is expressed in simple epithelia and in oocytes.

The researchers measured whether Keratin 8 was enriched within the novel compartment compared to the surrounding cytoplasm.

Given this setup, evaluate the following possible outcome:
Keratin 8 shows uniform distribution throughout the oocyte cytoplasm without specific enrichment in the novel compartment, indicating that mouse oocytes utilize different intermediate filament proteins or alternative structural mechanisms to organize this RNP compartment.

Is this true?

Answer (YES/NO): NO